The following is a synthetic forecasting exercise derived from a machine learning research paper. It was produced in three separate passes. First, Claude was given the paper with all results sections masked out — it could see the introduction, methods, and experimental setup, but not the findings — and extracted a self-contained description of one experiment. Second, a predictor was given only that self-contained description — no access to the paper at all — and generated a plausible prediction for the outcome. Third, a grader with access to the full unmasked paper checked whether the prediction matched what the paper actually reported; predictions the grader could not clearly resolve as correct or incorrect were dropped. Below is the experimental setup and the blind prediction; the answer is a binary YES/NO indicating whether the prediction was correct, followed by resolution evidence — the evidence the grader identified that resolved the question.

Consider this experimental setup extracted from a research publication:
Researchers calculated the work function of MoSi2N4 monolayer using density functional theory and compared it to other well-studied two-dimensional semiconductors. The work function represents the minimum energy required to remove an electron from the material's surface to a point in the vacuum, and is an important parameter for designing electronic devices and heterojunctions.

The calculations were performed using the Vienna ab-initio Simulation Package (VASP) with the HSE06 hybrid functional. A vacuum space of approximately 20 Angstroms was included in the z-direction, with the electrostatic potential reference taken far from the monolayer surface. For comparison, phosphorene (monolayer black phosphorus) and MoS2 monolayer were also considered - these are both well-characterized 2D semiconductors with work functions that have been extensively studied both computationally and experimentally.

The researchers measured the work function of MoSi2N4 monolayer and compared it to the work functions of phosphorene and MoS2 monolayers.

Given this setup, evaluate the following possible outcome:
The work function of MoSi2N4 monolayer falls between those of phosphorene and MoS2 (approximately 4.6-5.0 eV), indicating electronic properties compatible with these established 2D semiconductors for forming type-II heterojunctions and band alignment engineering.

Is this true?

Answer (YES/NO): NO